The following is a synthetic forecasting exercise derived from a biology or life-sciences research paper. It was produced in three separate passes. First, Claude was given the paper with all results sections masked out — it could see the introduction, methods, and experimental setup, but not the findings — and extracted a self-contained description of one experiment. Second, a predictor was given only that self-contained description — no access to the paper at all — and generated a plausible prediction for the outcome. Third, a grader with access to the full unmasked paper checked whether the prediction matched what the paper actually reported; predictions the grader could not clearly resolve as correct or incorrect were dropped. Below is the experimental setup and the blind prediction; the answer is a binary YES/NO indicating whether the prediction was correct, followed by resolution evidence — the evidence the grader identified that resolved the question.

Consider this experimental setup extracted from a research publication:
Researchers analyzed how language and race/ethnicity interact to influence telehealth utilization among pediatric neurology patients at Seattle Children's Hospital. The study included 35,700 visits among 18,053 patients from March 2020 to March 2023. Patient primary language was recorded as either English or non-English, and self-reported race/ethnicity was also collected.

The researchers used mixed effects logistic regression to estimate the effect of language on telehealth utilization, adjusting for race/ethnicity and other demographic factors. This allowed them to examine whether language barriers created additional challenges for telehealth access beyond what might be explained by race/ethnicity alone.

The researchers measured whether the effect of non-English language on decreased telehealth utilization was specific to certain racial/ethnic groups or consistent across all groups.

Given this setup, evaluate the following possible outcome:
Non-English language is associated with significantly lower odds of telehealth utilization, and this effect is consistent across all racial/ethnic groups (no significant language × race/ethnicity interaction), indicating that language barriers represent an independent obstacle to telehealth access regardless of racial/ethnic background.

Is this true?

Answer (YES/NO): YES